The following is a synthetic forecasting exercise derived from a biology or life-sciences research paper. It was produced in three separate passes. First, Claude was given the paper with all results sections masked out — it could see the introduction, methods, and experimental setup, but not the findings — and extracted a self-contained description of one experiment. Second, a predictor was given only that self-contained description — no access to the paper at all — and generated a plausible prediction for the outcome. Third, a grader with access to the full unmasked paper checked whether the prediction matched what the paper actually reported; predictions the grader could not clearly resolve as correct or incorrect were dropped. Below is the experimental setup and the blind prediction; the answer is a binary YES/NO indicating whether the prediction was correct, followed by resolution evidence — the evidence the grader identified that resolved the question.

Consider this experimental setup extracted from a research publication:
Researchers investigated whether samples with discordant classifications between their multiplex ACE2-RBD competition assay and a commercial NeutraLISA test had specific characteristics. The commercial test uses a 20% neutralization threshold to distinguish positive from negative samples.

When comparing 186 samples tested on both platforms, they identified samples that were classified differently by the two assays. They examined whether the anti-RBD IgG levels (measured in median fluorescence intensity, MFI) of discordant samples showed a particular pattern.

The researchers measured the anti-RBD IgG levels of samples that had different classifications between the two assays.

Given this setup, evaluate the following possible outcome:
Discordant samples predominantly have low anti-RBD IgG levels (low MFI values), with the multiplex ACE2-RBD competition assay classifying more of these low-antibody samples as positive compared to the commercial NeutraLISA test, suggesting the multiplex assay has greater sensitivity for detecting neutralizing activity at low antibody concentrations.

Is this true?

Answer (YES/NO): NO